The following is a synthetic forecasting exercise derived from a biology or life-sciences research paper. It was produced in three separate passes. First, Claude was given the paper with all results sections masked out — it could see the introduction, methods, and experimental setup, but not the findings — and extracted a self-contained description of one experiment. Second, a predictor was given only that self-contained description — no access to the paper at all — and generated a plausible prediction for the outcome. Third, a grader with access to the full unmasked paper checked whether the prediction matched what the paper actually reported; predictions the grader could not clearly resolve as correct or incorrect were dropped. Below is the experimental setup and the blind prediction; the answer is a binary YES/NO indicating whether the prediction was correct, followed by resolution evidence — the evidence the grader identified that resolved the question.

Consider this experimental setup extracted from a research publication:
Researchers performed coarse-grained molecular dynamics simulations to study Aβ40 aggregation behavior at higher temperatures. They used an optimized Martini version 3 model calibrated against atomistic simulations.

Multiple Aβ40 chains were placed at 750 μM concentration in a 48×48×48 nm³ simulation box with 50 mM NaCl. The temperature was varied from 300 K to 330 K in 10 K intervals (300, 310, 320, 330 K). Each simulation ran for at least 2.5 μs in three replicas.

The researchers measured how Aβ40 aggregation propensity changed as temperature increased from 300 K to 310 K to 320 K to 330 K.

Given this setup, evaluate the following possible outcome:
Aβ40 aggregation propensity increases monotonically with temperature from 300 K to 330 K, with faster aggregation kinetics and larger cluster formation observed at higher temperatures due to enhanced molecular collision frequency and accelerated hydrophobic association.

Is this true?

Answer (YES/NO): NO